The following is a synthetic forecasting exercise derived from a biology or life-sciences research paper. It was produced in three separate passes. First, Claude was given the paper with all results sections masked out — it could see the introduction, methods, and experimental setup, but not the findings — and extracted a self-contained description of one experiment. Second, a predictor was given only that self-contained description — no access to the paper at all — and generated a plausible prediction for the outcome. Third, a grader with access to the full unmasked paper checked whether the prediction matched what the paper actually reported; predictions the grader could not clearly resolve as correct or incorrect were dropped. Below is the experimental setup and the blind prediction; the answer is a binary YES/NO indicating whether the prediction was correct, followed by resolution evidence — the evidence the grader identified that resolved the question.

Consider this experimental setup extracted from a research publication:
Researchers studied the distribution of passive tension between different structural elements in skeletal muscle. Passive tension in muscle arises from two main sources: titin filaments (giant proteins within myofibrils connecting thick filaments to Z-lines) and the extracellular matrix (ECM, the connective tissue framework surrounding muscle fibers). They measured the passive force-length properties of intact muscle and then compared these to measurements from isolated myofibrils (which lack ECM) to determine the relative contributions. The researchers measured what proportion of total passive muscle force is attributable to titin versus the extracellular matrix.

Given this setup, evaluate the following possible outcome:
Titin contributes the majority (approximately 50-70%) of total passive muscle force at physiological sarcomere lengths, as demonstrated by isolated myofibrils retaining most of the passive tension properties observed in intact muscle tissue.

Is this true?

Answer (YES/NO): NO